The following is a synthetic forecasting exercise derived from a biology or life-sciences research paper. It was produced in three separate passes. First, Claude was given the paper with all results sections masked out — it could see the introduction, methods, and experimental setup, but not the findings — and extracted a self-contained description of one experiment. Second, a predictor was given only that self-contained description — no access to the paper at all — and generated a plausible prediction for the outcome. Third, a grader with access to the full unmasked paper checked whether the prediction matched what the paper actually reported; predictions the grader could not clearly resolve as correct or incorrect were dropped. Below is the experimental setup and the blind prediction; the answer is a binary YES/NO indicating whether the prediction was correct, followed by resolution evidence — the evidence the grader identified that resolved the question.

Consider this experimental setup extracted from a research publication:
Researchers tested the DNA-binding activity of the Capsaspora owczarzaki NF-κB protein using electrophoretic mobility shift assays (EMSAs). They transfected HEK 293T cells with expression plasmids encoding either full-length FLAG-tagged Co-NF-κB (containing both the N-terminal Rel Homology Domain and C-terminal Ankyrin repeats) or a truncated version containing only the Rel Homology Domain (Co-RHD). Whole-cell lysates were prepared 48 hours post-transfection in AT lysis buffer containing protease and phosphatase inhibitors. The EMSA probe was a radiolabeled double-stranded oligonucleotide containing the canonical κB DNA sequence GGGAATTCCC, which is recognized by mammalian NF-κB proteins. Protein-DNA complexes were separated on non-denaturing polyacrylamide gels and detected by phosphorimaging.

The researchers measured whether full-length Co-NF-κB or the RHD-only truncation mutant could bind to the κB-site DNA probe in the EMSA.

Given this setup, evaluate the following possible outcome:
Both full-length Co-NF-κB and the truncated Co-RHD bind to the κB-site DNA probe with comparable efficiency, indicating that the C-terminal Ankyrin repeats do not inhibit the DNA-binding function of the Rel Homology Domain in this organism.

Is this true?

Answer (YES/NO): NO